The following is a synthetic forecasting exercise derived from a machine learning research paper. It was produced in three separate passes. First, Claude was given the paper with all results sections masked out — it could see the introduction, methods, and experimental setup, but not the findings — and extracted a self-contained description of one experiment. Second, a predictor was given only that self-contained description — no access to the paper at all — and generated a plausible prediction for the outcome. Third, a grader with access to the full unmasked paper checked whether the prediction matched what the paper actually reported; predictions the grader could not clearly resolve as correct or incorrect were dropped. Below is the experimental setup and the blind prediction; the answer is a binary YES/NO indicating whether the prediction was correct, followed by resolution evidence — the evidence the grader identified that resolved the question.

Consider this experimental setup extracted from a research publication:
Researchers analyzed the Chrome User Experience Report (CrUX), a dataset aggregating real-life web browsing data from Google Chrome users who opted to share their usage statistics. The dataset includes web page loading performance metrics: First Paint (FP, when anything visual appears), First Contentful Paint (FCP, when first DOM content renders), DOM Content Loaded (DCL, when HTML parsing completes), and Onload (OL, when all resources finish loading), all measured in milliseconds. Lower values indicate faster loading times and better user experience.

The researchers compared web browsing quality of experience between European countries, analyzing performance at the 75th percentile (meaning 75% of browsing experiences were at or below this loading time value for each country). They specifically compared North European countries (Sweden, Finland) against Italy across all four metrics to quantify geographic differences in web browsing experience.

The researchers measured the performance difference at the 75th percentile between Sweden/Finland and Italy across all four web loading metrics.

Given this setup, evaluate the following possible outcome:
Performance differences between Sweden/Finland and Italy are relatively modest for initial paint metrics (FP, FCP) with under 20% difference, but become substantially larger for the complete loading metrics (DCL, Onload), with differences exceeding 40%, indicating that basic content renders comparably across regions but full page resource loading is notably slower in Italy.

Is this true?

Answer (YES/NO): NO